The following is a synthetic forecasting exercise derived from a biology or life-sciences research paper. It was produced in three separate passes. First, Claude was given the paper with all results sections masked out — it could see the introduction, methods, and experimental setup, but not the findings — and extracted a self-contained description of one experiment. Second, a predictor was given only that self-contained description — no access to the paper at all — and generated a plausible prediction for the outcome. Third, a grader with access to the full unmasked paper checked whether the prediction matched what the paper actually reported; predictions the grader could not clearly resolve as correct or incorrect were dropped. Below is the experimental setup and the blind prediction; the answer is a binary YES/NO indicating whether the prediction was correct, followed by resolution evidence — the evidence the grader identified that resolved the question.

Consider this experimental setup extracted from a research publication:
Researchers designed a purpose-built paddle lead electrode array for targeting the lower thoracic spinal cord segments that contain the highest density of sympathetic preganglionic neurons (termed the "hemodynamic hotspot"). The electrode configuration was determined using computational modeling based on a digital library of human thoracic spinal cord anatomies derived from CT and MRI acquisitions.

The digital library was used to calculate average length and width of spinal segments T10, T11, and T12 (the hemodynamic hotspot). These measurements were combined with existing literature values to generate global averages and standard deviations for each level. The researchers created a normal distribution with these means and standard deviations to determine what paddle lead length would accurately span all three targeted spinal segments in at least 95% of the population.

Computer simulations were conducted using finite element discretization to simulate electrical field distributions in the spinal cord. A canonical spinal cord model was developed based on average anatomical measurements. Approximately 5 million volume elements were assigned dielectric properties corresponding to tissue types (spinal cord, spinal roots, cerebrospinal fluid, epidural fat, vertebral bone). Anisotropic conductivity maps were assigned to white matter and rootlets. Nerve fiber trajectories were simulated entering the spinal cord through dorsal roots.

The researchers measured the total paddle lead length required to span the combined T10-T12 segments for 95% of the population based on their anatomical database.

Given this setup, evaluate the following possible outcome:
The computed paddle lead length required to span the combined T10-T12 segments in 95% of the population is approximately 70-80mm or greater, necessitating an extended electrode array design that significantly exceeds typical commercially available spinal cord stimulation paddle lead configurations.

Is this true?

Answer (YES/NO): NO